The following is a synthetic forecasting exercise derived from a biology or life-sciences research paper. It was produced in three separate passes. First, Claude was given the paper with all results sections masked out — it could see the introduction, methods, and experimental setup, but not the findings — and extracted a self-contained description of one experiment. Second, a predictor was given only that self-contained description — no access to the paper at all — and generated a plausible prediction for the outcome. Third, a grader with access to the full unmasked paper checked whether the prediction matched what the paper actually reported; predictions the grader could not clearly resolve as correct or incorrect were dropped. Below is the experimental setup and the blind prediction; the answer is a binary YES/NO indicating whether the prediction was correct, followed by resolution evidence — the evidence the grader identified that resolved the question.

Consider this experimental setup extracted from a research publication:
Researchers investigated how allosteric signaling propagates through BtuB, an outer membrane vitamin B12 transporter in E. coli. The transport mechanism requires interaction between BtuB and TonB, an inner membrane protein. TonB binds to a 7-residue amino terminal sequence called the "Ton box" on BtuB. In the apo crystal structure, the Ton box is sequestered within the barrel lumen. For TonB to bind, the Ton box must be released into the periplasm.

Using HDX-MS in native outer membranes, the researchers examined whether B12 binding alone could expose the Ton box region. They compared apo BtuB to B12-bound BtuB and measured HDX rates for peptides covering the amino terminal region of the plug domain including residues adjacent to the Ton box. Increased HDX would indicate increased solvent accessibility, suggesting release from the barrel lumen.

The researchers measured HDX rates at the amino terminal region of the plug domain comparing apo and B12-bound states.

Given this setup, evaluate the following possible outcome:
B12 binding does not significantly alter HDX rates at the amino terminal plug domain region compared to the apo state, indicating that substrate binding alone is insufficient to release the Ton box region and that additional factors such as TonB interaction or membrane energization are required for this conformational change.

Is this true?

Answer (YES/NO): NO